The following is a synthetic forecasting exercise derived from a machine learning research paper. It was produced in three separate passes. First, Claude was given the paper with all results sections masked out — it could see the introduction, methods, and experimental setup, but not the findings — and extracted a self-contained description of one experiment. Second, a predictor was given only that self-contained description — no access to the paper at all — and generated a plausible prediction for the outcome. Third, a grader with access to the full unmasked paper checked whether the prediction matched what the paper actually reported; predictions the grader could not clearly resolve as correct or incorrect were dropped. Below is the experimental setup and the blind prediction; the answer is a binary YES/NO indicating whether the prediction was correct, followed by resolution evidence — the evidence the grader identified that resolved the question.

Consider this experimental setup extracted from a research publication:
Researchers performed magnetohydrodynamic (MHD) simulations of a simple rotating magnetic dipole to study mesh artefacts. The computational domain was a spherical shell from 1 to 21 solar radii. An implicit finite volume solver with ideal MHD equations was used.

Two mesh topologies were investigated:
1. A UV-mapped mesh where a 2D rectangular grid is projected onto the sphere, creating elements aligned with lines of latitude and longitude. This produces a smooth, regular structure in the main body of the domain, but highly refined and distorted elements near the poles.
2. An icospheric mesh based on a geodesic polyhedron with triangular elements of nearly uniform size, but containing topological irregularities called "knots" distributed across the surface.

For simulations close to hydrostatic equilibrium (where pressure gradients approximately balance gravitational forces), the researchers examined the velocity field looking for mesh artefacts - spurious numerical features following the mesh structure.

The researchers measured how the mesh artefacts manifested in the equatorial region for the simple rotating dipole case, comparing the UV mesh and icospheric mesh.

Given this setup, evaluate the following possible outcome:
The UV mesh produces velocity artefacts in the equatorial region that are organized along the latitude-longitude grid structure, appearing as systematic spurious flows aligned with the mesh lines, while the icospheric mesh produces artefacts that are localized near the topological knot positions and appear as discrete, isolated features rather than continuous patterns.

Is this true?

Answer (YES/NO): NO